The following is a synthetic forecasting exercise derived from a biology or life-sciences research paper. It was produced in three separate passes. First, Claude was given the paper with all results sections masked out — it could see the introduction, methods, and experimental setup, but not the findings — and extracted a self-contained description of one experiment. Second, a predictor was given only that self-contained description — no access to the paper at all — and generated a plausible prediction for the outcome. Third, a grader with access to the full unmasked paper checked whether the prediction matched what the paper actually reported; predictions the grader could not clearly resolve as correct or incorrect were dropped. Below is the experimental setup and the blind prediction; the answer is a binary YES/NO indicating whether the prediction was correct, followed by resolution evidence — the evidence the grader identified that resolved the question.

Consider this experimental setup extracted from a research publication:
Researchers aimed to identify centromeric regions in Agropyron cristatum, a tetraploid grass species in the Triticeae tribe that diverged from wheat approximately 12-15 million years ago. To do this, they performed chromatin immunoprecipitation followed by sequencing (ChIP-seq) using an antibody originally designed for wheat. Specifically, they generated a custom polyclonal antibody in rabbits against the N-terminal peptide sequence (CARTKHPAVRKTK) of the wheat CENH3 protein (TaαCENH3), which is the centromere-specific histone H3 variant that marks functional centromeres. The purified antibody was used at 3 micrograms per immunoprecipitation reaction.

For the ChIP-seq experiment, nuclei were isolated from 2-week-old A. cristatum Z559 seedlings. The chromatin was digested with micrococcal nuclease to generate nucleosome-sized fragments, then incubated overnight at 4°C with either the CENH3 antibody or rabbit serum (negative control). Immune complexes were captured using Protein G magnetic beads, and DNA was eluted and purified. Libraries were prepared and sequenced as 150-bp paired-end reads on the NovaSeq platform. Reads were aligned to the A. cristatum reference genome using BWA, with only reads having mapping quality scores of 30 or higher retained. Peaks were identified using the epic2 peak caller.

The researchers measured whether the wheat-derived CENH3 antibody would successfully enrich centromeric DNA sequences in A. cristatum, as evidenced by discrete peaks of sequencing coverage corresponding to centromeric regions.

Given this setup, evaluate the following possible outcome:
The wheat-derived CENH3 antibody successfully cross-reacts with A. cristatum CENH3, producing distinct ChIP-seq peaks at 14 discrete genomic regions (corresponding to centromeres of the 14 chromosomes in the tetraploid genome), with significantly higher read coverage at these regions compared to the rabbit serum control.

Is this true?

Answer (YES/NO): NO